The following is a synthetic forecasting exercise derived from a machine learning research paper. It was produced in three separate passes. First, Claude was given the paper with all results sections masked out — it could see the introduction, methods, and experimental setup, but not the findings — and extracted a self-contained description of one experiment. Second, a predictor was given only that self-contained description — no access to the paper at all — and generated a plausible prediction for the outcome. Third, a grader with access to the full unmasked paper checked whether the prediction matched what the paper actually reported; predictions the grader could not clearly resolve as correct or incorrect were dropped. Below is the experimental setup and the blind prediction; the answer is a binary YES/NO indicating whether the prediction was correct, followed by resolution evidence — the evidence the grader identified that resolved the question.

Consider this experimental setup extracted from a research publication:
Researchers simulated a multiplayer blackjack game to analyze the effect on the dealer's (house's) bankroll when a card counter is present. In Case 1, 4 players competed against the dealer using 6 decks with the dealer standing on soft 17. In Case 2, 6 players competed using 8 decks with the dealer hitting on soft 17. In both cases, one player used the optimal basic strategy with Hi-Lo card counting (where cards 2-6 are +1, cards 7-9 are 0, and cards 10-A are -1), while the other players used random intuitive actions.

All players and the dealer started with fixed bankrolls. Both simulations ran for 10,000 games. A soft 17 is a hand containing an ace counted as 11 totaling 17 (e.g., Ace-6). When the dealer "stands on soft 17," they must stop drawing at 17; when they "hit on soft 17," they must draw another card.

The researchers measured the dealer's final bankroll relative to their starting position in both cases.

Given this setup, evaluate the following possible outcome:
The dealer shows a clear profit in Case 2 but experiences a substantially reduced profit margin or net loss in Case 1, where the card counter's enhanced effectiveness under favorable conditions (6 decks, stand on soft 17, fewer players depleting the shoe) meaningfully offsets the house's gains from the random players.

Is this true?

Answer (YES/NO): NO